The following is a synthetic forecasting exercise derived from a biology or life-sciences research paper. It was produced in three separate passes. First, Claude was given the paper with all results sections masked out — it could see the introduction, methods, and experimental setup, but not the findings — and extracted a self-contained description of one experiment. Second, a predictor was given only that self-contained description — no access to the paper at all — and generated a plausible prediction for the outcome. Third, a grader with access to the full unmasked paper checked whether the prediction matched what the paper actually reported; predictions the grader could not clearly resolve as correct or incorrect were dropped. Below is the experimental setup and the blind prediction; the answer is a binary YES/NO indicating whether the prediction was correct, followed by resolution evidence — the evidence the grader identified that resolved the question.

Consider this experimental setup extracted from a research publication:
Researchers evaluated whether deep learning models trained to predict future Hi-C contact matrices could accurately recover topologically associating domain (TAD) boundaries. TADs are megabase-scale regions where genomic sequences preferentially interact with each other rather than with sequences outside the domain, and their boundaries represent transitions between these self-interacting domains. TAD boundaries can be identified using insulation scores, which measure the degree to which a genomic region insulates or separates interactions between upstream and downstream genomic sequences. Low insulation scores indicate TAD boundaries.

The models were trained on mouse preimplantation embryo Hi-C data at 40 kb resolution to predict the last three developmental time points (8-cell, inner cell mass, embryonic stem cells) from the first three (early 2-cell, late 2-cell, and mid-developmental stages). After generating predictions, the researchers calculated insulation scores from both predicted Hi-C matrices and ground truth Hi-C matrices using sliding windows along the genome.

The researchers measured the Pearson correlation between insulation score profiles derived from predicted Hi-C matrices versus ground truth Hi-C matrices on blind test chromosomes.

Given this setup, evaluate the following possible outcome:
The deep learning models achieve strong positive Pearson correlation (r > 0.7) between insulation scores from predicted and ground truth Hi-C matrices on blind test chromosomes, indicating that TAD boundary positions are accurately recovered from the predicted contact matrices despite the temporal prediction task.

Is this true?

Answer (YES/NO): YES